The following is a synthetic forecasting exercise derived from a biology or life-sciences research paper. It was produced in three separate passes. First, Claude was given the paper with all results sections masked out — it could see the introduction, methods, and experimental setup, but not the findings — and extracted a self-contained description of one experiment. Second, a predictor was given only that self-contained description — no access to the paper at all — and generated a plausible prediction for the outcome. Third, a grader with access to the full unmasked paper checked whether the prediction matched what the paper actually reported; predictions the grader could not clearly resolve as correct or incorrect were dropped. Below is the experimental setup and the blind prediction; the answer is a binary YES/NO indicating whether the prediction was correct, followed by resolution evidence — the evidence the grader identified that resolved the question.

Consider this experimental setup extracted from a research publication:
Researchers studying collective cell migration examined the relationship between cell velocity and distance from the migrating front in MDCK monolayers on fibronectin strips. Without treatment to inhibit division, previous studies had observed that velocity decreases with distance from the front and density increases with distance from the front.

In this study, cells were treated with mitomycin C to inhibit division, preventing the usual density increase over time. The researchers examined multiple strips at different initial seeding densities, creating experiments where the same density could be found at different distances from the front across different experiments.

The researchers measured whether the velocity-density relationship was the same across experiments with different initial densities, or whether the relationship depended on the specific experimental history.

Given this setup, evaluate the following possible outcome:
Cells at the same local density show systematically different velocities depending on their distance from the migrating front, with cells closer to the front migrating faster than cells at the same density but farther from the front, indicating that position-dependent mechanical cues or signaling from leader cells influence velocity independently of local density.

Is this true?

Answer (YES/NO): NO